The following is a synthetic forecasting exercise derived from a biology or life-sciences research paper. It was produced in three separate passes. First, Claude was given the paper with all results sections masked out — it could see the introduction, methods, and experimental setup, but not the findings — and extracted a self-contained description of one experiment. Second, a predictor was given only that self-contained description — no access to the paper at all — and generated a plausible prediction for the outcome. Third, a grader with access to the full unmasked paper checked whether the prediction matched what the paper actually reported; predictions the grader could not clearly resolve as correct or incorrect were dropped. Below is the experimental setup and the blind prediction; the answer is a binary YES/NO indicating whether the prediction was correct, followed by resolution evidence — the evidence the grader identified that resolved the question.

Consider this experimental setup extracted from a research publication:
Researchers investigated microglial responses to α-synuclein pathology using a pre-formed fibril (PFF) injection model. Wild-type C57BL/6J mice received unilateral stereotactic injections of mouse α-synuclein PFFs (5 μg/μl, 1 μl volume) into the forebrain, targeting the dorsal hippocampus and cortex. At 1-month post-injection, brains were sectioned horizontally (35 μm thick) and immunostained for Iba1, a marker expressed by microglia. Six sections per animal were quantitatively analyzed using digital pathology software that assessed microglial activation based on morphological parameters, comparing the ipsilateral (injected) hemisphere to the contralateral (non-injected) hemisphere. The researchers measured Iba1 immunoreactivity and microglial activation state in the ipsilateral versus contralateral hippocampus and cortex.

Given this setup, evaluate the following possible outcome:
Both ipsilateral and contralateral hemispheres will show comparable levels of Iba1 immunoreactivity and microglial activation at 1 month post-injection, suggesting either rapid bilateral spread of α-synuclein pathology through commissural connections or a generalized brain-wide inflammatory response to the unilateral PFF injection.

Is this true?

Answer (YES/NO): NO